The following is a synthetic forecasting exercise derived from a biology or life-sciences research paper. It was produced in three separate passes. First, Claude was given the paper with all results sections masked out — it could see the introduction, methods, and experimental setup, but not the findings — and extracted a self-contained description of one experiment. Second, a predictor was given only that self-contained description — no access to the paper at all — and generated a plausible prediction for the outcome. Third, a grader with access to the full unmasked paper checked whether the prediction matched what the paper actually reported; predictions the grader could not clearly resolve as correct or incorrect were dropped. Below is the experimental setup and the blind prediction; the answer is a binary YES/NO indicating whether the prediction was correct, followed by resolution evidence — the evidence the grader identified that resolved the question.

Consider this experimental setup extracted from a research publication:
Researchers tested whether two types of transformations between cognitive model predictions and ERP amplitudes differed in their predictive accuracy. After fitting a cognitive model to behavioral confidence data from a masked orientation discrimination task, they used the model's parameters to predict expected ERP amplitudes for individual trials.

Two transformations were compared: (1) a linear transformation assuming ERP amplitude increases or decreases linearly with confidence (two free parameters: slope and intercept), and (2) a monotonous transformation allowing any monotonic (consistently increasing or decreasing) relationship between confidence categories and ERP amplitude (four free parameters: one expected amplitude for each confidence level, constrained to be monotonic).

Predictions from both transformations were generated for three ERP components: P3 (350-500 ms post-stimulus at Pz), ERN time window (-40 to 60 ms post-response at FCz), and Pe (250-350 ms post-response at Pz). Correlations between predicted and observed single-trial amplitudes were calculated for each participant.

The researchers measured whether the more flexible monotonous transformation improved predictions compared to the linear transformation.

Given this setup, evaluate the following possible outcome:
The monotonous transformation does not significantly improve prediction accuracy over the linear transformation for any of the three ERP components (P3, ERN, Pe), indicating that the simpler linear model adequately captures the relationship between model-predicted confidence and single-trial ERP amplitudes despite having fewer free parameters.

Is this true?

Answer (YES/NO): YES